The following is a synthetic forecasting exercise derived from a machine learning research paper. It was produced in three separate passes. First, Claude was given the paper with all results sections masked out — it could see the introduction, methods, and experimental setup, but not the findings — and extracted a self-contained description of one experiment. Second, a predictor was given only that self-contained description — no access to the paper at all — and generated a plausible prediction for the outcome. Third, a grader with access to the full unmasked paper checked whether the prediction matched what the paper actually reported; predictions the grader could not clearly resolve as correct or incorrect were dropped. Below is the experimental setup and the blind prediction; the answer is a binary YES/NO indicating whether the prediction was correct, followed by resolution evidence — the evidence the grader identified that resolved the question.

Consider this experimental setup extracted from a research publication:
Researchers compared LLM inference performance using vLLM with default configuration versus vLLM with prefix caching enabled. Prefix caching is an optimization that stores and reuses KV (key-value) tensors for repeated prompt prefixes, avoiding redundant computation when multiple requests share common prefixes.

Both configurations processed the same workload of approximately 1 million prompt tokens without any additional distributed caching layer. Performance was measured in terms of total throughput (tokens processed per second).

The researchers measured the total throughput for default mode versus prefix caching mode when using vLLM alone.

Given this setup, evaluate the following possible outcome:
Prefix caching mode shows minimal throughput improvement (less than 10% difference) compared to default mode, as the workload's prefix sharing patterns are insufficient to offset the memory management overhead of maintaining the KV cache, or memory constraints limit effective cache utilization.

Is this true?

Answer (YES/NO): NO